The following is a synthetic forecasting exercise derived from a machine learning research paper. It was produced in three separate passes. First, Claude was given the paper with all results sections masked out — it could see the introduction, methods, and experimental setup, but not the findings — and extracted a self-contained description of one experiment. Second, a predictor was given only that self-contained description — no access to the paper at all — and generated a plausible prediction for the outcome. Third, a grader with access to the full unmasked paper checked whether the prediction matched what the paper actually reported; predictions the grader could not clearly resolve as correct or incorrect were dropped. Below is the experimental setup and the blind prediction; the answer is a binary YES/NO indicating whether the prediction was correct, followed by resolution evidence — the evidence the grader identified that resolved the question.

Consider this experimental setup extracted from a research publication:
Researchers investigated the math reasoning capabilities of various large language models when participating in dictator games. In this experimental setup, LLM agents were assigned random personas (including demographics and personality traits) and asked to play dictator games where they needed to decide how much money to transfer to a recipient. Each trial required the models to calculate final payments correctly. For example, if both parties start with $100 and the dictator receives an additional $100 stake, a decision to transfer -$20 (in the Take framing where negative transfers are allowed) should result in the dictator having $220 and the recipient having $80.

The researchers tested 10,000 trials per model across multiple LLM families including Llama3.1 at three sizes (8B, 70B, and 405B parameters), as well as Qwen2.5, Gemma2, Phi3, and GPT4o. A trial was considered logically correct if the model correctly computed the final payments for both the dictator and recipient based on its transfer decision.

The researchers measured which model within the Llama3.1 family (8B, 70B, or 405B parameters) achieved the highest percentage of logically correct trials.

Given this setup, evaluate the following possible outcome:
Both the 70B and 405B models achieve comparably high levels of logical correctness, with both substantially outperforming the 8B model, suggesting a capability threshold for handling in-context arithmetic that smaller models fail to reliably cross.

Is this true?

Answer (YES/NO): YES